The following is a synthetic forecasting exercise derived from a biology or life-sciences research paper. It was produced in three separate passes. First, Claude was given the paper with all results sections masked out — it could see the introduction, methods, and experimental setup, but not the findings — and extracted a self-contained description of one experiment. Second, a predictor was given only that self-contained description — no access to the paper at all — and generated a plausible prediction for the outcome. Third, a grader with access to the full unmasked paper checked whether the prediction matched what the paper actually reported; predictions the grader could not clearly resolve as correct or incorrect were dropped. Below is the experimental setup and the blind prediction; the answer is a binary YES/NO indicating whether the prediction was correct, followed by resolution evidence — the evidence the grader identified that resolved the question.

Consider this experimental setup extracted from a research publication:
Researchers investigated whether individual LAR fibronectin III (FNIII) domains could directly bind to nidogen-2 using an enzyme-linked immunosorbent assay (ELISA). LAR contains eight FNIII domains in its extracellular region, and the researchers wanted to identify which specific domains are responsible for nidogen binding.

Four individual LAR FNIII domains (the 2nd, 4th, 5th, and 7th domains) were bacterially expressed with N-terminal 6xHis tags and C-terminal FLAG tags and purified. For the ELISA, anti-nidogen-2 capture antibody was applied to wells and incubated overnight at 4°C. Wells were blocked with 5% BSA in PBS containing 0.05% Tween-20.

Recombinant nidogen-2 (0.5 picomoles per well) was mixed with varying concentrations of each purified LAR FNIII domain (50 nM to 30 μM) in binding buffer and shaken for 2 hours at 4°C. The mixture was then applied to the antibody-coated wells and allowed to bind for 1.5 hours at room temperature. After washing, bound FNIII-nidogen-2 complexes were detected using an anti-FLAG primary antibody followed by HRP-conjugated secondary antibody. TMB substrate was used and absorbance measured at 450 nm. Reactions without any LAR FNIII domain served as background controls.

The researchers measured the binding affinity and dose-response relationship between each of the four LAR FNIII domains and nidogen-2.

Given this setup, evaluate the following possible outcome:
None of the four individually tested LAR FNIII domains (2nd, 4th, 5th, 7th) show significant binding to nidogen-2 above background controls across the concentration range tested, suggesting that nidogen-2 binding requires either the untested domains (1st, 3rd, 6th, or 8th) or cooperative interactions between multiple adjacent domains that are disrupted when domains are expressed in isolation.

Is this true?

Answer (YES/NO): NO